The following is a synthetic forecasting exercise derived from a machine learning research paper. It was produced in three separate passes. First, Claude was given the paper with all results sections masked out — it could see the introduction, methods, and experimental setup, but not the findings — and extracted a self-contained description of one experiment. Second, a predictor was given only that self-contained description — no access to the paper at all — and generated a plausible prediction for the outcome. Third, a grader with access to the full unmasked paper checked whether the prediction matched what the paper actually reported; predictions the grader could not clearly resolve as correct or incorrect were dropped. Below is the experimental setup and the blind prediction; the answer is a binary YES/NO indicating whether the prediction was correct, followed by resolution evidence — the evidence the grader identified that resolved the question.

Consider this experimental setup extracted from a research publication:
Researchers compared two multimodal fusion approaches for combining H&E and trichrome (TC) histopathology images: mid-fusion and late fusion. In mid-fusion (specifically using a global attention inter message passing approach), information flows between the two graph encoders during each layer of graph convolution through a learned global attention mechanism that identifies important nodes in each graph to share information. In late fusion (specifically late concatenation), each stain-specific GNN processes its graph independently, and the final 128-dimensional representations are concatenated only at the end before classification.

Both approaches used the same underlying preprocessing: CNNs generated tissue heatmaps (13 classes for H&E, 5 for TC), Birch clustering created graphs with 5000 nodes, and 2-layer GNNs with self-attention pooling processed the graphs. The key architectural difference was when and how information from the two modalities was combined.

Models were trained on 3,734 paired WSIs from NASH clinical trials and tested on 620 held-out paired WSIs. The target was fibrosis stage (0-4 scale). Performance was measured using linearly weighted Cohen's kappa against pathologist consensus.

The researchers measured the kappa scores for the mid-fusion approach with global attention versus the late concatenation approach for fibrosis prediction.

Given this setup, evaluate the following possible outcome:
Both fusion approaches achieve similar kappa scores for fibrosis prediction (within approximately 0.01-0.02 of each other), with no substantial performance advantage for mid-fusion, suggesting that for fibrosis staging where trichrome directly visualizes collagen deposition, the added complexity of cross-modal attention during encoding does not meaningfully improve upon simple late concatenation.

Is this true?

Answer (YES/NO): NO